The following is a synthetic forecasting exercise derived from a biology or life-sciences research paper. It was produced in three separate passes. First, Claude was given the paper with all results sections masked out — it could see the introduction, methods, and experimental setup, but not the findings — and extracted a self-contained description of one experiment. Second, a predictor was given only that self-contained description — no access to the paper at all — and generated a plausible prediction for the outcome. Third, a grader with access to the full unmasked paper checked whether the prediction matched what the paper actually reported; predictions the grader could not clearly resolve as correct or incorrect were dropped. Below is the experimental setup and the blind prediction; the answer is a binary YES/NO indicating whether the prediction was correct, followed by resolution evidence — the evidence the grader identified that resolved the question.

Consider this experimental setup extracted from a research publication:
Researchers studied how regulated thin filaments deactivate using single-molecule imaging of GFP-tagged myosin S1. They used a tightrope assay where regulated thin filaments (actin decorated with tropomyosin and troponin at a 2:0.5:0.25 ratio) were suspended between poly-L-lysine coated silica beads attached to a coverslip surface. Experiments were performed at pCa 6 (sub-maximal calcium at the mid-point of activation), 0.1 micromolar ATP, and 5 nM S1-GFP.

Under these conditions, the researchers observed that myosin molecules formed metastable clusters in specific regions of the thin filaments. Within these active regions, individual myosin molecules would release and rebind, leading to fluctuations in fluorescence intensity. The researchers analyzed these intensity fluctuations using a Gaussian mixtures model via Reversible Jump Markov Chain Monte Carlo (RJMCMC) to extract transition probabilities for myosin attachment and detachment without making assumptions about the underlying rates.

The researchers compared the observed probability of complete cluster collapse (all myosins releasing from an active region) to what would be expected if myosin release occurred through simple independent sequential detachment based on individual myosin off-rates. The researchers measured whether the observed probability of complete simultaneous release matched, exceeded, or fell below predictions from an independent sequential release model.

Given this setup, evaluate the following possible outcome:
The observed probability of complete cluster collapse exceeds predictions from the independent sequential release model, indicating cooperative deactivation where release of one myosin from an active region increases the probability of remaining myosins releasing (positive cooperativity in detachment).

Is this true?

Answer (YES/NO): YES